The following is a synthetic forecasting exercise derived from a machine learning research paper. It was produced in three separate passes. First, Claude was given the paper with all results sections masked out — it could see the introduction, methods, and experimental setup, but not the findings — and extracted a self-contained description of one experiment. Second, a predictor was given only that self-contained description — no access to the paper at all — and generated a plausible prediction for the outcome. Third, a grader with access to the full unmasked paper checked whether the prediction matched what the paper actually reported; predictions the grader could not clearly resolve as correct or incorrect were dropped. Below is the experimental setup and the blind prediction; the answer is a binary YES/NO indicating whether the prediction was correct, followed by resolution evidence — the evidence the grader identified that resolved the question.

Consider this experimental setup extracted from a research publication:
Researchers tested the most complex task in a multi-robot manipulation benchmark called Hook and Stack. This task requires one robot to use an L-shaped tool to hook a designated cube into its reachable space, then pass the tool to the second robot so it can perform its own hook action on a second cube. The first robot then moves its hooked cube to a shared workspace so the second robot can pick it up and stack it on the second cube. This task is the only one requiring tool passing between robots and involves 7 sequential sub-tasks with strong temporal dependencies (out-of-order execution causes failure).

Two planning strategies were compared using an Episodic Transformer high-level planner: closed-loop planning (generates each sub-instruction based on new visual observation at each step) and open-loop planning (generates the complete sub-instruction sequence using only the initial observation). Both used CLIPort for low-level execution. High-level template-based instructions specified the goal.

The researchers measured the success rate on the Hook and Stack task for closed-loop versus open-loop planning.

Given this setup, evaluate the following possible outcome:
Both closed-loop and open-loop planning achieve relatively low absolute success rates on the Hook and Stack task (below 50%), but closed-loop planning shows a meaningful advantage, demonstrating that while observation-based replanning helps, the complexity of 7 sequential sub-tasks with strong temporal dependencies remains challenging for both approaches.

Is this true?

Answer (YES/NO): YES